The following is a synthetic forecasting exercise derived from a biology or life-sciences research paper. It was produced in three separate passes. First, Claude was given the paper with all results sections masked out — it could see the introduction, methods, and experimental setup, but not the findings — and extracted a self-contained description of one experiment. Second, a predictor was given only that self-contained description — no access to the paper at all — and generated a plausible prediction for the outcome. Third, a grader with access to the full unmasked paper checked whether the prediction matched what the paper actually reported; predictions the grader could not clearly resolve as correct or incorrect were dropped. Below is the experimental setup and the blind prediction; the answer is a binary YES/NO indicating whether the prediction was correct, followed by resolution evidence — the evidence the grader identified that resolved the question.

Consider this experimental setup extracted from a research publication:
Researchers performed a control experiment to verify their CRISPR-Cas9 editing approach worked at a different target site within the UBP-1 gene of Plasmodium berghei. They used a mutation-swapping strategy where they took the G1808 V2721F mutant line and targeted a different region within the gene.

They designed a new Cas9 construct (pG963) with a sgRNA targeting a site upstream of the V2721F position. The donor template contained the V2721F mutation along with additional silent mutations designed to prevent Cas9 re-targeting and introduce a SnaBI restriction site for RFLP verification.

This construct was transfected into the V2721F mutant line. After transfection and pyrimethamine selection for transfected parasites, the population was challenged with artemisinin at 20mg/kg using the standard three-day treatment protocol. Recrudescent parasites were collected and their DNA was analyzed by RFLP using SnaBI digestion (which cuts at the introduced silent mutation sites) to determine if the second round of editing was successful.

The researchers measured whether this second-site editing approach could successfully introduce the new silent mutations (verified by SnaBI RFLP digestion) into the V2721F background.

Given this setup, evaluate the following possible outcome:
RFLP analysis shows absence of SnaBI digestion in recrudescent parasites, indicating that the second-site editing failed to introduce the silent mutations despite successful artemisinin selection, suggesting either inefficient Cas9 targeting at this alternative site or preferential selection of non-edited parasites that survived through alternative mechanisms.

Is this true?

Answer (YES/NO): NO